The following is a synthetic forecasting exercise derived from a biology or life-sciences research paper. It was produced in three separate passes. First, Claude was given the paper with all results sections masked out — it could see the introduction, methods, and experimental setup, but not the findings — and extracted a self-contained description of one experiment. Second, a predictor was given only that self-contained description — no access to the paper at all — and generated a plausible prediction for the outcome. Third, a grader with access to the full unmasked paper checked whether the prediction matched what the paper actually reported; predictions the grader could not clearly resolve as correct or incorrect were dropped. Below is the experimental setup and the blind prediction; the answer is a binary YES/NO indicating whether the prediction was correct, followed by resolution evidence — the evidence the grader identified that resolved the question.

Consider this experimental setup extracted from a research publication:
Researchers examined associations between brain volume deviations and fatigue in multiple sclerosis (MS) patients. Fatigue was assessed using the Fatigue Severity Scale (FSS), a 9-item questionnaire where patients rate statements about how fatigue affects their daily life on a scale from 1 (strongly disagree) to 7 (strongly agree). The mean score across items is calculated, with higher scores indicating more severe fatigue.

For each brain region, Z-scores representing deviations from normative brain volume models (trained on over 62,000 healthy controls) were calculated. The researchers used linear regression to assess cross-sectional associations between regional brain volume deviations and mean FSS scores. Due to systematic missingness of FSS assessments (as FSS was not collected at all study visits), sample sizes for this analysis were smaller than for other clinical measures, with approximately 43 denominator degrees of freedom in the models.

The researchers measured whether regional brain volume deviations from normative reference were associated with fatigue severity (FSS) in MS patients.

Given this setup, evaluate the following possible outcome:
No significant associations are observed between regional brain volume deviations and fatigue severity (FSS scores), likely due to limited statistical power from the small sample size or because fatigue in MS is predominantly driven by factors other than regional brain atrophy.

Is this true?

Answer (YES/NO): NO